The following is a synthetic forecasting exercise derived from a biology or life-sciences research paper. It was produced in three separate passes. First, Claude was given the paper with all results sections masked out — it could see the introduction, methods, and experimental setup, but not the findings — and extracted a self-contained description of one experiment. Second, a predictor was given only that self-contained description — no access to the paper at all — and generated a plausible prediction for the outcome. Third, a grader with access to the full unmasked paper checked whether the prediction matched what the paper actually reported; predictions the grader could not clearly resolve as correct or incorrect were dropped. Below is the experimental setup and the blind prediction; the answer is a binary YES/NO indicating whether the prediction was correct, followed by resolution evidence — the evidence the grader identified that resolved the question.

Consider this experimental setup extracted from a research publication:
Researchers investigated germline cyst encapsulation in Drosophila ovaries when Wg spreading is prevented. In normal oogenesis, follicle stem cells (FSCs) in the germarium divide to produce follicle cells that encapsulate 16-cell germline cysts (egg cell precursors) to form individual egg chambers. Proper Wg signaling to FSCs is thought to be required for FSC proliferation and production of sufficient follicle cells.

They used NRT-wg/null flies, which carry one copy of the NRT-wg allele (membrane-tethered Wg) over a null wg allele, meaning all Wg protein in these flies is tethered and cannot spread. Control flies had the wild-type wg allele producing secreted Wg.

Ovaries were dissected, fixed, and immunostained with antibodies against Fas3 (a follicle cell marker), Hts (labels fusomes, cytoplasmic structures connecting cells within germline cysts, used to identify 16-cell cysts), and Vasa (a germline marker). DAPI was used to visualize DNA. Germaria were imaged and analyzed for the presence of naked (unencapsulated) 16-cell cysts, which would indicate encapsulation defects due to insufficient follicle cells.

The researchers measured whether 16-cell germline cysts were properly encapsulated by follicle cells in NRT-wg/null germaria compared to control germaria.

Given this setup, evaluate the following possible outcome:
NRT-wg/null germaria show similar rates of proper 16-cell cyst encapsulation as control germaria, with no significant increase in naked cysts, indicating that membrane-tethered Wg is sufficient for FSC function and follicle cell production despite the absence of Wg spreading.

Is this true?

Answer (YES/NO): NO